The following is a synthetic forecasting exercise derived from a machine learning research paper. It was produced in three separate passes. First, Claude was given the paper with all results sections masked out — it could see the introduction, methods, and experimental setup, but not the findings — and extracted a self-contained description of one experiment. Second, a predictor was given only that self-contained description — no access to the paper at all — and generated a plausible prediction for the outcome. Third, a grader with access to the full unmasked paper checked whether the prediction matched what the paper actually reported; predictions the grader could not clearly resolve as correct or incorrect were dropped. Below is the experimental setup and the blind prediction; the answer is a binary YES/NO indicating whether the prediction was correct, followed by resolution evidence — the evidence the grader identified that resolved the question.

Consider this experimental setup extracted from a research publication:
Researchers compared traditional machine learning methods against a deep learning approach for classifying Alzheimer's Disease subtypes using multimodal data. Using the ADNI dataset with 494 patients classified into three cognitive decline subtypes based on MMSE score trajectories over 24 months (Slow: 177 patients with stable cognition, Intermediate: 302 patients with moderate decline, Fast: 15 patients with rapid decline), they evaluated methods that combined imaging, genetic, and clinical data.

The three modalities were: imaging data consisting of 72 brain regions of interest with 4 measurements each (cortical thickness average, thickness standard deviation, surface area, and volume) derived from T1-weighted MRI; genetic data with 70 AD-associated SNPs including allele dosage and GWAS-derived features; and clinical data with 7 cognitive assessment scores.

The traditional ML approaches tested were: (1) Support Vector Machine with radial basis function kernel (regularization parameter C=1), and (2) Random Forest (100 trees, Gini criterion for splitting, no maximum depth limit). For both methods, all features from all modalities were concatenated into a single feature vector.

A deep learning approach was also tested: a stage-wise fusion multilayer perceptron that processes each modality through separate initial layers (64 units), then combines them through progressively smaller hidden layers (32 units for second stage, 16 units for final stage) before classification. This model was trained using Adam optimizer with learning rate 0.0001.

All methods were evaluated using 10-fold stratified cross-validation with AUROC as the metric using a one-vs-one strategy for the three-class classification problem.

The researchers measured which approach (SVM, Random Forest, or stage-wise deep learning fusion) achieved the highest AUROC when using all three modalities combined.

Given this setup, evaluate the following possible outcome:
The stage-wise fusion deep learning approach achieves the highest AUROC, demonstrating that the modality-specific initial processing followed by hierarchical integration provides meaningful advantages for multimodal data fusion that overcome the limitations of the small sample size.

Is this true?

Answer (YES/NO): NO